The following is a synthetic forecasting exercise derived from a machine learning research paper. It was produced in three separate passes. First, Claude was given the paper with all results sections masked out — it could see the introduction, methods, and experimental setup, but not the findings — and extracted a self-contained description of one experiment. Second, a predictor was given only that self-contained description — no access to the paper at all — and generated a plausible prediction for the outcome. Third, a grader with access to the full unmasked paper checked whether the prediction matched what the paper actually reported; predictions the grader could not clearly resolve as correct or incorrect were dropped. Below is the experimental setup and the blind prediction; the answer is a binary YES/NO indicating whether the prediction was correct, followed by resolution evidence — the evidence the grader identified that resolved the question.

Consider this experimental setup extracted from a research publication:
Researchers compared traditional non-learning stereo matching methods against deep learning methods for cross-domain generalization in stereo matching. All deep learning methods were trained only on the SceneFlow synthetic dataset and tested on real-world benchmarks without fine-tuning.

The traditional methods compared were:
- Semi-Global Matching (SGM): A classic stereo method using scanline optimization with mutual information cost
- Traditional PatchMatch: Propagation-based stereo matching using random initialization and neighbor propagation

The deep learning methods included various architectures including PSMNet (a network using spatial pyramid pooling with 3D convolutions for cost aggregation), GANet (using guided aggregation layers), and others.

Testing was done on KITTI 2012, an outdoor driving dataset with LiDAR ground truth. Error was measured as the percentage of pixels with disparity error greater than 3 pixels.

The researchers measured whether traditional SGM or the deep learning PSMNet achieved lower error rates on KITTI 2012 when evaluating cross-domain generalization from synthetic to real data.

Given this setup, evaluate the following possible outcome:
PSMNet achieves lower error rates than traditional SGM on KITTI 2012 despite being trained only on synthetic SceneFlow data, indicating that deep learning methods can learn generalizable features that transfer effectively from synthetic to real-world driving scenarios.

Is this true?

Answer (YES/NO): NO